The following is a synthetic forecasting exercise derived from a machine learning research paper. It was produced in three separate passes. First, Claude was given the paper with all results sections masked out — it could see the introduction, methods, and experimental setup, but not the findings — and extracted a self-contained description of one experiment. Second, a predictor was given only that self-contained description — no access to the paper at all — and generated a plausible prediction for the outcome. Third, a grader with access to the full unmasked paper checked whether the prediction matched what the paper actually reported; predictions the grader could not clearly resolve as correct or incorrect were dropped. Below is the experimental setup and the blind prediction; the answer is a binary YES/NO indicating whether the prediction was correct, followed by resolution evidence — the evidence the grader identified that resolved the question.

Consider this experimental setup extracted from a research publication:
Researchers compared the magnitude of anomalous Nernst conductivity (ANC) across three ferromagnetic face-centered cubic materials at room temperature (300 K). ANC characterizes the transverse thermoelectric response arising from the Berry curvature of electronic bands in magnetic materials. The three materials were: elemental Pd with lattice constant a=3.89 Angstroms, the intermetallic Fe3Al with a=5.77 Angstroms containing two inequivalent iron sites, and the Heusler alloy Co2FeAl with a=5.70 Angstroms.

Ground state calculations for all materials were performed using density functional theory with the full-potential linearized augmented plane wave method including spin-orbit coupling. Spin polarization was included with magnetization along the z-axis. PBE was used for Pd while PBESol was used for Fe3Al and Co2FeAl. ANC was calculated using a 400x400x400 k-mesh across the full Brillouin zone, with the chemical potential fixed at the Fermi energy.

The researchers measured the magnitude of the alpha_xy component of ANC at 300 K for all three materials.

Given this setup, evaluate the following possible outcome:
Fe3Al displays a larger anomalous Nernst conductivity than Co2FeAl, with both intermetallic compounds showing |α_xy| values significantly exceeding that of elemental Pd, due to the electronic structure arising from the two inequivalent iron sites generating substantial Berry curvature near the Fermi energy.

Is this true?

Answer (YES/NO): NO